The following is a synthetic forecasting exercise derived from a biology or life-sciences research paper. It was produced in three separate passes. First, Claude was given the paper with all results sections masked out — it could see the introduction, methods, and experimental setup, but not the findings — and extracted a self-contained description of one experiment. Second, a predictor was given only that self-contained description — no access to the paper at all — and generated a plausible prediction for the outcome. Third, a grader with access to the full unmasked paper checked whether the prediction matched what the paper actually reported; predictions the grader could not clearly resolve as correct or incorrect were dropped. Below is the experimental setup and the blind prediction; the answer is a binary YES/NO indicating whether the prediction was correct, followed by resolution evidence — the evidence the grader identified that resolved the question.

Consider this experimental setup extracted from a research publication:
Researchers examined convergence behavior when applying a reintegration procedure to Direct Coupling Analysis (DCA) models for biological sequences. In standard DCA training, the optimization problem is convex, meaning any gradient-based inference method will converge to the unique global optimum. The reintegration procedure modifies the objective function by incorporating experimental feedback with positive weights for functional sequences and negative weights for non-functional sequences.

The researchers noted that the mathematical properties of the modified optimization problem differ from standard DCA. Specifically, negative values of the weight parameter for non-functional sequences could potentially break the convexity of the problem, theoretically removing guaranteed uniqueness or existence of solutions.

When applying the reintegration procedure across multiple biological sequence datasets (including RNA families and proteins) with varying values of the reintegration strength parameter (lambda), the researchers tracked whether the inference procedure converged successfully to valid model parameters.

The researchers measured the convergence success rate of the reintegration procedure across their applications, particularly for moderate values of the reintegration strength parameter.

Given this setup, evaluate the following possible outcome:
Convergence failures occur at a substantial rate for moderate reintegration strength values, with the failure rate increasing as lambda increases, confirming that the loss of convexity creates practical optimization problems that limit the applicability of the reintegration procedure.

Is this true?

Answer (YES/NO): NO